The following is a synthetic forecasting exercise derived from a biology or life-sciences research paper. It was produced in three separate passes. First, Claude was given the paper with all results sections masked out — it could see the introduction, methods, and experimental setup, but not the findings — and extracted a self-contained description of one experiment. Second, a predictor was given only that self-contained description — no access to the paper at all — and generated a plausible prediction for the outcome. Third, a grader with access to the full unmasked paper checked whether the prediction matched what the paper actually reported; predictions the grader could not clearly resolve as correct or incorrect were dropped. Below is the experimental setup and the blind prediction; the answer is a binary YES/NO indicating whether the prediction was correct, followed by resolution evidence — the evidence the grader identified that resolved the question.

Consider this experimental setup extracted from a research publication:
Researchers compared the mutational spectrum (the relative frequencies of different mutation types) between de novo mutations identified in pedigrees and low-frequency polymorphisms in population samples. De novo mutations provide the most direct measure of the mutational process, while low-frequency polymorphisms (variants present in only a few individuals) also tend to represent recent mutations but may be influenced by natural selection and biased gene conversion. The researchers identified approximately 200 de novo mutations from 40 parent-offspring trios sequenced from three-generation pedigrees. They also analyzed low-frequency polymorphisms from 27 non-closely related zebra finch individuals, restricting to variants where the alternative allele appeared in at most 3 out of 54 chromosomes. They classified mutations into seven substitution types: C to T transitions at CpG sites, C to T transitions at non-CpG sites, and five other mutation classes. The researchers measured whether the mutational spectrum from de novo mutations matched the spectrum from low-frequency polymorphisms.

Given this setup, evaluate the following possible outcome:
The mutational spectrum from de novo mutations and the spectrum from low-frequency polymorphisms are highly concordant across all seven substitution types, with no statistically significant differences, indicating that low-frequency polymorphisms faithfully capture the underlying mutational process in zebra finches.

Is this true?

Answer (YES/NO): YES